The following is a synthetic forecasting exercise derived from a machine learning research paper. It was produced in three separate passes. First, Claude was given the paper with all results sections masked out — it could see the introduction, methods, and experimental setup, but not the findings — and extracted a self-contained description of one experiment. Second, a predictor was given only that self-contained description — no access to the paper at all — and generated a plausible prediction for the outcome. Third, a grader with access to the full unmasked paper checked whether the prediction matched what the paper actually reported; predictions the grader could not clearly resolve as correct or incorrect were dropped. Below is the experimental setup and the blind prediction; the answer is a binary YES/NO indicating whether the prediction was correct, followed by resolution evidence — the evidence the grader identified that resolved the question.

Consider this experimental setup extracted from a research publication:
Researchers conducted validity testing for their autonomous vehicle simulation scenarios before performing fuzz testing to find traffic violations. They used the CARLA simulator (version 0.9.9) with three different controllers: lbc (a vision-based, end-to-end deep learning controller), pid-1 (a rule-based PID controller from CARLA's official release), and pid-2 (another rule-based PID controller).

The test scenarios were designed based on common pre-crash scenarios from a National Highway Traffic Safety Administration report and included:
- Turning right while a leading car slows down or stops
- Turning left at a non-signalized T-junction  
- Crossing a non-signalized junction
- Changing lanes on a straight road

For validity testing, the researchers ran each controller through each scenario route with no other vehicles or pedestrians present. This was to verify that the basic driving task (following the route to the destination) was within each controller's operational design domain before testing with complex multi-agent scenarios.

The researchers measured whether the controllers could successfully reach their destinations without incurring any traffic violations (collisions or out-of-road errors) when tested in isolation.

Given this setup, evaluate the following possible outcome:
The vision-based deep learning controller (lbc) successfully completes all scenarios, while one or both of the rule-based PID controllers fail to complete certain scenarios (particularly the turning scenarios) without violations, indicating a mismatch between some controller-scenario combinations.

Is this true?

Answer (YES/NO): NO